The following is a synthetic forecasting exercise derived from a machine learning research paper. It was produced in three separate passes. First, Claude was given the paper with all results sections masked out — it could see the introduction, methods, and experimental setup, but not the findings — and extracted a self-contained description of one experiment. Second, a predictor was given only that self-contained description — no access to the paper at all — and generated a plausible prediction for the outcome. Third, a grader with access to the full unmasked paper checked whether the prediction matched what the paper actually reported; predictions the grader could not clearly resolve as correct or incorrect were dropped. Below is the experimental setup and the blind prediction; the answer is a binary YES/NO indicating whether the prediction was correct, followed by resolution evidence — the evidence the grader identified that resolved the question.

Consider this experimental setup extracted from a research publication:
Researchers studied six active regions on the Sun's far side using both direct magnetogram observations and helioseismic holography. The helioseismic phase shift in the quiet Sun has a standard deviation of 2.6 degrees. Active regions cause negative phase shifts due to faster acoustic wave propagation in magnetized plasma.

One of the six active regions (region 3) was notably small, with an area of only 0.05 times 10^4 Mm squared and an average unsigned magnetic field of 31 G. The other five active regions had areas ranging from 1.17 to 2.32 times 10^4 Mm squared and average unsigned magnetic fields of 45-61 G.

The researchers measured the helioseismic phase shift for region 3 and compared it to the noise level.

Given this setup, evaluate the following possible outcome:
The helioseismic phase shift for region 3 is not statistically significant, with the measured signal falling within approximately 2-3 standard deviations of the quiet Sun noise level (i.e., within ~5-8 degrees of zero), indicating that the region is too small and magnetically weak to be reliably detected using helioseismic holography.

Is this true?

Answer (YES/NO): NO